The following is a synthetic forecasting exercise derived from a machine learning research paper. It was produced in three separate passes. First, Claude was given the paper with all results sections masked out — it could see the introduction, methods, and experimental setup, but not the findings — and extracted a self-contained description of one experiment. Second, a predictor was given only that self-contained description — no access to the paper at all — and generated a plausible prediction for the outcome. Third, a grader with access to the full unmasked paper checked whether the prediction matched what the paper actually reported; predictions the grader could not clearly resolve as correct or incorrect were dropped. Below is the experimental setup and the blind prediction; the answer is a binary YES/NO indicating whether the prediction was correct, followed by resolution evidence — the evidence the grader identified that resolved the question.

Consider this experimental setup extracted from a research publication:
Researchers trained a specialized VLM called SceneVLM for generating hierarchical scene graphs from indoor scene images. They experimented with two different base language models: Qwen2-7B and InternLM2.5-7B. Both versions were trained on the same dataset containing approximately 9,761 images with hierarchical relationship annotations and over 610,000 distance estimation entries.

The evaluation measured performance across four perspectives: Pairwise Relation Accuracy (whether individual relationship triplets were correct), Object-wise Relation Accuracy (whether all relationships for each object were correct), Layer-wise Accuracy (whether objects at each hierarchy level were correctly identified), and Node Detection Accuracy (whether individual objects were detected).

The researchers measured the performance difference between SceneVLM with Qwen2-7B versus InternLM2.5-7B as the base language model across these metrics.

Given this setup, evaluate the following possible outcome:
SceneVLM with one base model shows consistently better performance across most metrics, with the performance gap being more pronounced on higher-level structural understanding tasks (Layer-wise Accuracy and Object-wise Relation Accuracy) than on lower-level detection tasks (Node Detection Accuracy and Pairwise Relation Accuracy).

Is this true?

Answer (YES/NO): NO